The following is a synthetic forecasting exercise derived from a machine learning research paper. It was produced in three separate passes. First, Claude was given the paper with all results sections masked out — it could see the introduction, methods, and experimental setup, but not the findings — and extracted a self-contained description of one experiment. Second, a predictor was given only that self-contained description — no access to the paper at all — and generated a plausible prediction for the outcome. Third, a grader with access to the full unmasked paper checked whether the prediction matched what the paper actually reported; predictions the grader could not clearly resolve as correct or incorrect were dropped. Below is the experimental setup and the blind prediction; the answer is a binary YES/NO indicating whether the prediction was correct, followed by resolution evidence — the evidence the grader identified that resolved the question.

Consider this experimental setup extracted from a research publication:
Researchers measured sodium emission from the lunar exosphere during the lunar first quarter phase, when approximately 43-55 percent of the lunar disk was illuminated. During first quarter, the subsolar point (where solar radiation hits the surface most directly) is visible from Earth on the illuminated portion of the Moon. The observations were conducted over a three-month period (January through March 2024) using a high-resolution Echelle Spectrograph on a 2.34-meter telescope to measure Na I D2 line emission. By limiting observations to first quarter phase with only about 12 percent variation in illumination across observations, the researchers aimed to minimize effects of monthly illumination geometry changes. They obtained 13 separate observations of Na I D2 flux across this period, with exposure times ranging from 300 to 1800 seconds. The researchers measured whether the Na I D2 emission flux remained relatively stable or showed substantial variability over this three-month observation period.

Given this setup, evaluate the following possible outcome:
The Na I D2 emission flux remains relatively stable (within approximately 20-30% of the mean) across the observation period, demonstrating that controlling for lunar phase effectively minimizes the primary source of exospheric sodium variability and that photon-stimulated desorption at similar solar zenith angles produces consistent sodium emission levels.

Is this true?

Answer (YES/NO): NO